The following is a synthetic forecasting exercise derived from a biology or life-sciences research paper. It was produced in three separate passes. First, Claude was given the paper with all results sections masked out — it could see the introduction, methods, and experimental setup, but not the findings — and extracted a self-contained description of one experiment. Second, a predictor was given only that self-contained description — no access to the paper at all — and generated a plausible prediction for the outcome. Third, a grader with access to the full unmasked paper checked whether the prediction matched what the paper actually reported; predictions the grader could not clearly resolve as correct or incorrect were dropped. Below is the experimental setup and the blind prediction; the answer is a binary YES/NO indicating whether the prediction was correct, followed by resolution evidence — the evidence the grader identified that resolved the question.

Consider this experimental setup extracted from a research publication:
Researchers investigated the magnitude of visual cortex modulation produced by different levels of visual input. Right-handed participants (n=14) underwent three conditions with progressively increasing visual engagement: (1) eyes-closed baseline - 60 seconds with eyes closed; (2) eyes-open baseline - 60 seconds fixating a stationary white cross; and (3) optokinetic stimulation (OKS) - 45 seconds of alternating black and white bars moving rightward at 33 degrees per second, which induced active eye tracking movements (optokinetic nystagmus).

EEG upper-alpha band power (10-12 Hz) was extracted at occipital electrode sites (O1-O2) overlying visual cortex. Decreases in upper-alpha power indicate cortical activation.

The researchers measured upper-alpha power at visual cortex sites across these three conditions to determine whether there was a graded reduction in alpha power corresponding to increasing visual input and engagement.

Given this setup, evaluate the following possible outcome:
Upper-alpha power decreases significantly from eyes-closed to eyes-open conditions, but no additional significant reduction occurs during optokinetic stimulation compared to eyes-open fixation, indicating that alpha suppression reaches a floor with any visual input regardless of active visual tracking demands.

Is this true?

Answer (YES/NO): NO